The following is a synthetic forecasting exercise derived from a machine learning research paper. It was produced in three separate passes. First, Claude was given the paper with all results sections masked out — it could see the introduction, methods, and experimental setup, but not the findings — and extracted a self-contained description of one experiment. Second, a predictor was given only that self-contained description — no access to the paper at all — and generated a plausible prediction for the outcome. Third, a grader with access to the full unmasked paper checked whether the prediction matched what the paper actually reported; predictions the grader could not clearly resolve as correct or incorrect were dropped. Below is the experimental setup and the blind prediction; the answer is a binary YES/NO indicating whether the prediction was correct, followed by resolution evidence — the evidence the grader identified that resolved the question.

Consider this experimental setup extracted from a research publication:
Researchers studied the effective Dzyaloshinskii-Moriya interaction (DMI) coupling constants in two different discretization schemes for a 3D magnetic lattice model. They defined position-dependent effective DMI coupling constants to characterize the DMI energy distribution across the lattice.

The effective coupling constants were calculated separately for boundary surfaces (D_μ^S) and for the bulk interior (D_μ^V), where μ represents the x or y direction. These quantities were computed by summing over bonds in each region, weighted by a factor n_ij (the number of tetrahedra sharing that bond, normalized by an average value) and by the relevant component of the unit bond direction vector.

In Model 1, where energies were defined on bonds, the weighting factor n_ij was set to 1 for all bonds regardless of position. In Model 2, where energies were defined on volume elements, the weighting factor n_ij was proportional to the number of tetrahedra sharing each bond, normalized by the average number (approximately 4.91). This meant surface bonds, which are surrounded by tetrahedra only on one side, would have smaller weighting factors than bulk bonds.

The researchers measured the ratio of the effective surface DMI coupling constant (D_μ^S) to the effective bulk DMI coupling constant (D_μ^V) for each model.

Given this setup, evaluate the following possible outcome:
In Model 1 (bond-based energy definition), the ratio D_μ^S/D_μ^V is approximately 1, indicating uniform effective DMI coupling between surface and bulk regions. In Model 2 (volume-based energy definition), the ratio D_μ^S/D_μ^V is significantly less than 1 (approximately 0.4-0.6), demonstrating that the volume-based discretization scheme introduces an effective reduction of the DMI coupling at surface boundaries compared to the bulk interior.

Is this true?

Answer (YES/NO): NO